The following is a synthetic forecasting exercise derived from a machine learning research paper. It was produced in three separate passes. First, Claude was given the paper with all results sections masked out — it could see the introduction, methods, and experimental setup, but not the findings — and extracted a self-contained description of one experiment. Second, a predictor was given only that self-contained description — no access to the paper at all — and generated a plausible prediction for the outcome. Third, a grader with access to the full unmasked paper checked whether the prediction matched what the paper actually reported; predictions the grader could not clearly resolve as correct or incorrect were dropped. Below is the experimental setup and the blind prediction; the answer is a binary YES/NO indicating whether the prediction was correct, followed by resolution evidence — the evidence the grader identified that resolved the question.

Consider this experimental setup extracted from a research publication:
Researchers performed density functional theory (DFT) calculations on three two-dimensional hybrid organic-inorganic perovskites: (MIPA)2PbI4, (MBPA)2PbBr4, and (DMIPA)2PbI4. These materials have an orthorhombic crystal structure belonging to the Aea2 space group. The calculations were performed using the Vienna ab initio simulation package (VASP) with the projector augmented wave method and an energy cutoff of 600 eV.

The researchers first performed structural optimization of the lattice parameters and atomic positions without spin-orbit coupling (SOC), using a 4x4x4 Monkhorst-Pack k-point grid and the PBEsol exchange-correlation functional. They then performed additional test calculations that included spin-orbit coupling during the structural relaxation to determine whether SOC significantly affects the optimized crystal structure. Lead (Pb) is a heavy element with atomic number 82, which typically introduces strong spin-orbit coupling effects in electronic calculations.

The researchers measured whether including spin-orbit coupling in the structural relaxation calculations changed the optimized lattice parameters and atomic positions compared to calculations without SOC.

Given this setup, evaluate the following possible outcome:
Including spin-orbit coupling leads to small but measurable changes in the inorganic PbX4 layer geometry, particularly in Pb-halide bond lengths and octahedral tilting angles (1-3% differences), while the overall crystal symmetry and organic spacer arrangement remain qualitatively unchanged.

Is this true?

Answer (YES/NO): NO